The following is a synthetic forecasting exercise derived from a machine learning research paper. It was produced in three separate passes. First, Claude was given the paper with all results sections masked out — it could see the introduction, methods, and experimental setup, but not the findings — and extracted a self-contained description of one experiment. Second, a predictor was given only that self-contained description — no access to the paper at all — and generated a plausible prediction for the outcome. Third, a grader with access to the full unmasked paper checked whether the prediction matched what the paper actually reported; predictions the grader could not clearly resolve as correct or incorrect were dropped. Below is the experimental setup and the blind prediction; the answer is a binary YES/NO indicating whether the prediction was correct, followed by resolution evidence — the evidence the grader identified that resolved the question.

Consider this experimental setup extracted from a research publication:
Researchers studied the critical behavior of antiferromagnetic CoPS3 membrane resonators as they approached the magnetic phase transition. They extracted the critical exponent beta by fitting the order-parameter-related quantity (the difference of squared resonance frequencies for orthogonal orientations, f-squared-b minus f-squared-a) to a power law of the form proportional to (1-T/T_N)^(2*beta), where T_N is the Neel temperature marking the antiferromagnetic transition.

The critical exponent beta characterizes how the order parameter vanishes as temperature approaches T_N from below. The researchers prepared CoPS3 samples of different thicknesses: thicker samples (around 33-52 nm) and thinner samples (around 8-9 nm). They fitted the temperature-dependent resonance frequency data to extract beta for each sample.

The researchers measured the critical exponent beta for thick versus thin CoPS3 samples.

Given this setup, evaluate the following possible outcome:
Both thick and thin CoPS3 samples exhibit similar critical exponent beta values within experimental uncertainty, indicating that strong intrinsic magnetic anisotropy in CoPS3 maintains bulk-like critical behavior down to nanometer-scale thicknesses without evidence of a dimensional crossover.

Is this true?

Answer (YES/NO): NO